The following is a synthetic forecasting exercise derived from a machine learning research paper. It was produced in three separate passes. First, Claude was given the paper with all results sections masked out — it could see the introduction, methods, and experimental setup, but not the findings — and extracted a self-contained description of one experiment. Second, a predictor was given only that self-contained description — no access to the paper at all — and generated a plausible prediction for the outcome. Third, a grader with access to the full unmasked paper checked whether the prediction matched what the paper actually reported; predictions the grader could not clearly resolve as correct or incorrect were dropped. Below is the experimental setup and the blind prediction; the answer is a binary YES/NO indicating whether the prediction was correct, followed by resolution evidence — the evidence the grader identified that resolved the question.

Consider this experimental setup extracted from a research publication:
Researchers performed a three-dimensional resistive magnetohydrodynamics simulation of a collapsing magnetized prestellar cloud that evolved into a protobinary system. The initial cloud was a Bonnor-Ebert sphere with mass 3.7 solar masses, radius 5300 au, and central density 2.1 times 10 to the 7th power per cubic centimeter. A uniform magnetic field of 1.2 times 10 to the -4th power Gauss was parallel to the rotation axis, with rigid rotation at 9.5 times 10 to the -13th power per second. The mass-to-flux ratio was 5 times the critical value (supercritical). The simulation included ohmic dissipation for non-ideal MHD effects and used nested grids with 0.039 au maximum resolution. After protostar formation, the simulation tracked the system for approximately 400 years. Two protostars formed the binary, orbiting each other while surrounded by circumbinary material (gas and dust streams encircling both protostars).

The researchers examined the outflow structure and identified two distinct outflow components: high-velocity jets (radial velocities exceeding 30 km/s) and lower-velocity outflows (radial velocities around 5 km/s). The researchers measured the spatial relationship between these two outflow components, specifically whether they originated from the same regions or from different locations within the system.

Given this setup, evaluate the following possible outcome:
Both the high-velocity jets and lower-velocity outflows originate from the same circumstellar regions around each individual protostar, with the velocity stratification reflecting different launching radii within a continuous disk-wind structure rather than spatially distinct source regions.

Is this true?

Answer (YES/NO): NO